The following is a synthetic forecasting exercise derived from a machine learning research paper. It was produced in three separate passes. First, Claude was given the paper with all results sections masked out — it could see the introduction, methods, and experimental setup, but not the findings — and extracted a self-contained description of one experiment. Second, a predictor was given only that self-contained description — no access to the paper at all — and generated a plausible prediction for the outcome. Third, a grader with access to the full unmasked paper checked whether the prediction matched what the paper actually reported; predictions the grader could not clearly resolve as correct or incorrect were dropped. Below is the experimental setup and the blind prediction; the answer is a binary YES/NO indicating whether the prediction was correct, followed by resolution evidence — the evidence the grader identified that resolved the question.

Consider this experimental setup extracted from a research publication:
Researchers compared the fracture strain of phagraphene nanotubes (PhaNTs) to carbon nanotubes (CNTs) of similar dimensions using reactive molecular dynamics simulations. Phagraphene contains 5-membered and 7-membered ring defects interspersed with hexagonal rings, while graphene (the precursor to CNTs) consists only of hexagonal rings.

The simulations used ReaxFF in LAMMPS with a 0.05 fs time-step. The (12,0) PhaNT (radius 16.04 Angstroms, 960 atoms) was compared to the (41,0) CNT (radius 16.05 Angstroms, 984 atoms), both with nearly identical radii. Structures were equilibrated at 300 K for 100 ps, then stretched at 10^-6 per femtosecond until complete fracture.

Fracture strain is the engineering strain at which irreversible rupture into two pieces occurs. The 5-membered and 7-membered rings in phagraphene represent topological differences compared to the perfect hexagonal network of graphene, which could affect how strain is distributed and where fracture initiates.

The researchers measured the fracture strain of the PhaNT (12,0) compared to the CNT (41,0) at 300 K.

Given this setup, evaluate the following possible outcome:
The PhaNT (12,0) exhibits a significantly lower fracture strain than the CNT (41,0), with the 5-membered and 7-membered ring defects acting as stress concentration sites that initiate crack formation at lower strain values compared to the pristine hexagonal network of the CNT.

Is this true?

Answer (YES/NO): NO